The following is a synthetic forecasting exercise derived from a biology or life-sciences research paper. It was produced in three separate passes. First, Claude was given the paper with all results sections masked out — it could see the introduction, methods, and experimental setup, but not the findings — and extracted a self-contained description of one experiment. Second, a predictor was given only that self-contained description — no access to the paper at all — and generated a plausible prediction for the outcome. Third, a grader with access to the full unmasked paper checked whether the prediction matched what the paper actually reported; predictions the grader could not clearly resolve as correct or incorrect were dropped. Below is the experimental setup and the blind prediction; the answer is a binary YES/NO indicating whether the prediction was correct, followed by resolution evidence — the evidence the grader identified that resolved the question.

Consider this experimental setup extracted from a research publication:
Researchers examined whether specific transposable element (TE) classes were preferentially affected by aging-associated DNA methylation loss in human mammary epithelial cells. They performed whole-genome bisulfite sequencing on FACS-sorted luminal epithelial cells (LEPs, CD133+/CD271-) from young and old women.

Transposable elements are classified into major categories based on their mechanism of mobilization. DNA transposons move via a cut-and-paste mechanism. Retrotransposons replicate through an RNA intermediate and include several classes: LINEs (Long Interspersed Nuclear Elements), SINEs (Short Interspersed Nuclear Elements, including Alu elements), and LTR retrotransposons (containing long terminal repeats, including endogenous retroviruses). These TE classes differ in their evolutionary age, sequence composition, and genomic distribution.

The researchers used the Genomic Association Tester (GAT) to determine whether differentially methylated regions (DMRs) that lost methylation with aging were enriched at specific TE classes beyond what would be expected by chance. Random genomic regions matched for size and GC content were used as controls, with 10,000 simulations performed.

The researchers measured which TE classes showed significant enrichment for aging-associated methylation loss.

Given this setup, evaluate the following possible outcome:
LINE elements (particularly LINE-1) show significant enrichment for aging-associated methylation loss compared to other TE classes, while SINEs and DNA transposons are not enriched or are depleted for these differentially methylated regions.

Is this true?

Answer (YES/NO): NO